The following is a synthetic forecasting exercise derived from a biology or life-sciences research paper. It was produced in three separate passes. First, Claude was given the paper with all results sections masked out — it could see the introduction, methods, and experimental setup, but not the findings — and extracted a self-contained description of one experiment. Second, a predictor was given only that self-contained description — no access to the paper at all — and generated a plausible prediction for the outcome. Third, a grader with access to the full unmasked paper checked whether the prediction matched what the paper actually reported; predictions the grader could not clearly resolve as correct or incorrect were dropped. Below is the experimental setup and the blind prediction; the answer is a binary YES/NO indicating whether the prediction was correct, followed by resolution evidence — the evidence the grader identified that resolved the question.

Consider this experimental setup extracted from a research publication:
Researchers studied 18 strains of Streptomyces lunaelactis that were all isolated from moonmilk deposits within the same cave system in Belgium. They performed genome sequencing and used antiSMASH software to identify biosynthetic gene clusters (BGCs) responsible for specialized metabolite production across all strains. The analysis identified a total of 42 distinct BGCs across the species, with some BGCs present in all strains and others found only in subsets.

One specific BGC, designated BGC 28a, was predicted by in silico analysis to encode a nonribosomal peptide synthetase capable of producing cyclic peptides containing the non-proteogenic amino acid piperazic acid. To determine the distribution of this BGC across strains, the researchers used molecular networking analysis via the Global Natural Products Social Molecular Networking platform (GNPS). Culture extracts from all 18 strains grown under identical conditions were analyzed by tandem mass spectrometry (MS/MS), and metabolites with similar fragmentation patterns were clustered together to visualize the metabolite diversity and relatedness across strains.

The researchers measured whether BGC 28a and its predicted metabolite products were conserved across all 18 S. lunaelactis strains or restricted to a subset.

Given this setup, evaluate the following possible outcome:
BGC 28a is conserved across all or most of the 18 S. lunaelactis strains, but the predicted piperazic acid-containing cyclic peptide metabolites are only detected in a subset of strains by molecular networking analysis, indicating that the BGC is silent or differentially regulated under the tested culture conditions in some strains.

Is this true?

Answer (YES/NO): NO